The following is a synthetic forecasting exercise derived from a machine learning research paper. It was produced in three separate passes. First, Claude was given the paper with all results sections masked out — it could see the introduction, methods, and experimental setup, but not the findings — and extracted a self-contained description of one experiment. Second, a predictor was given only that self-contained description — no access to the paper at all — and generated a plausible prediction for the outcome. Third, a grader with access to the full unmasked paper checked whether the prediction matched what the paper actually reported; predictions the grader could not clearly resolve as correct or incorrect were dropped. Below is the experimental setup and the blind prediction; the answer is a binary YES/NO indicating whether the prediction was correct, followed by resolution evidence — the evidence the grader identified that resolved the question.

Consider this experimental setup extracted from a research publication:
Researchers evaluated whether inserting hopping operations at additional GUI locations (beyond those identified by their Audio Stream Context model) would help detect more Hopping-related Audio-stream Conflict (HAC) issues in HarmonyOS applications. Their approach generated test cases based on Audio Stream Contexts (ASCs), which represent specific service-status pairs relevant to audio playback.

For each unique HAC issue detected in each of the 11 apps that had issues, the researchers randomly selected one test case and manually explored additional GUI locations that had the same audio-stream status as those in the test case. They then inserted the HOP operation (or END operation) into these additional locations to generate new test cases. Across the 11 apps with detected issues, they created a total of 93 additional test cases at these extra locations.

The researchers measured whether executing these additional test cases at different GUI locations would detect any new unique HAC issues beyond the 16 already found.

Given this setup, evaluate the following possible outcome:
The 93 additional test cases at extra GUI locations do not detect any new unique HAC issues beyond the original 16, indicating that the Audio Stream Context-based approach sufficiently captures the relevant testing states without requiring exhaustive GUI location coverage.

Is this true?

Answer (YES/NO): YES